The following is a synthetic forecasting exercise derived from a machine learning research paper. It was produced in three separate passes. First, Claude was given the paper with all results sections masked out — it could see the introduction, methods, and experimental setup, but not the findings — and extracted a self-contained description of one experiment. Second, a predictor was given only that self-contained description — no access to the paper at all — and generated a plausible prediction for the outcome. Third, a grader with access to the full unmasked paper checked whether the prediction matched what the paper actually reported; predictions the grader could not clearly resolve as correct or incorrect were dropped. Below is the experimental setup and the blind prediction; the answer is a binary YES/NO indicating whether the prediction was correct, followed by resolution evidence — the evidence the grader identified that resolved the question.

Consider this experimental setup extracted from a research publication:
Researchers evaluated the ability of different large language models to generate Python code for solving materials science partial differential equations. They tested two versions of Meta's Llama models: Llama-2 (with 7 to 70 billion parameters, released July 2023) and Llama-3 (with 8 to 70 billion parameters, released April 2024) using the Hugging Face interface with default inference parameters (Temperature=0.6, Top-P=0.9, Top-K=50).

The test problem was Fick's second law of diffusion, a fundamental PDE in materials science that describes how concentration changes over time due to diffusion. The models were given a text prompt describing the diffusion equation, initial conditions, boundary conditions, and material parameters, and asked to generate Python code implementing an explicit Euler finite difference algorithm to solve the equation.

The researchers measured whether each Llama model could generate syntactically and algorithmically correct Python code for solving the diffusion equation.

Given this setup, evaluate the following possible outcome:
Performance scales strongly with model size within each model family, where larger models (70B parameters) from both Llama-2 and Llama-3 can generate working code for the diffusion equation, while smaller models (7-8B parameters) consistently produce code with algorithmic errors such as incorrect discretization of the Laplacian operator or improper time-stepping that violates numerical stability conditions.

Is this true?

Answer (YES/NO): NO